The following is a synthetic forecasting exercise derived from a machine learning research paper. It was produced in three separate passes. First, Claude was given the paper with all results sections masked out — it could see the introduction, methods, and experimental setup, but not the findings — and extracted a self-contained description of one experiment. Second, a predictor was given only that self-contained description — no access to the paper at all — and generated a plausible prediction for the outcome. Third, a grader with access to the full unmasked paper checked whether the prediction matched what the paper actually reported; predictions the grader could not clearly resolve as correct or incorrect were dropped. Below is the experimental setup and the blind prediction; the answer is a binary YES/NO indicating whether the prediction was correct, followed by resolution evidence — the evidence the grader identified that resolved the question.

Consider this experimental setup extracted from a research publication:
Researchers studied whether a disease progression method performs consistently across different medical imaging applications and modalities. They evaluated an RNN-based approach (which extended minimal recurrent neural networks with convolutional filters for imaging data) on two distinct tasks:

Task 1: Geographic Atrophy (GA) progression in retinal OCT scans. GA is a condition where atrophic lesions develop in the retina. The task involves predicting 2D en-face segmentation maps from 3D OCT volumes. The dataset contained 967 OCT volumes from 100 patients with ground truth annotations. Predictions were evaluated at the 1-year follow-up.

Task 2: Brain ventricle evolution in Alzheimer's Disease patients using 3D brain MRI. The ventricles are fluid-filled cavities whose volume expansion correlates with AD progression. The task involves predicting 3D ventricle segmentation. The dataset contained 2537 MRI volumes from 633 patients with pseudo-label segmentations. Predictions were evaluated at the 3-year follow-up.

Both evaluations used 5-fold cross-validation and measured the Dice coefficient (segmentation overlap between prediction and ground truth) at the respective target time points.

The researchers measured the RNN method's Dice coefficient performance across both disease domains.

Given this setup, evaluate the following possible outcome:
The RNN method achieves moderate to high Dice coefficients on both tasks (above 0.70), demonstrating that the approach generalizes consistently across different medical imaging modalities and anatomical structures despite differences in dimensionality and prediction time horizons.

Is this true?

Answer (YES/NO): YES